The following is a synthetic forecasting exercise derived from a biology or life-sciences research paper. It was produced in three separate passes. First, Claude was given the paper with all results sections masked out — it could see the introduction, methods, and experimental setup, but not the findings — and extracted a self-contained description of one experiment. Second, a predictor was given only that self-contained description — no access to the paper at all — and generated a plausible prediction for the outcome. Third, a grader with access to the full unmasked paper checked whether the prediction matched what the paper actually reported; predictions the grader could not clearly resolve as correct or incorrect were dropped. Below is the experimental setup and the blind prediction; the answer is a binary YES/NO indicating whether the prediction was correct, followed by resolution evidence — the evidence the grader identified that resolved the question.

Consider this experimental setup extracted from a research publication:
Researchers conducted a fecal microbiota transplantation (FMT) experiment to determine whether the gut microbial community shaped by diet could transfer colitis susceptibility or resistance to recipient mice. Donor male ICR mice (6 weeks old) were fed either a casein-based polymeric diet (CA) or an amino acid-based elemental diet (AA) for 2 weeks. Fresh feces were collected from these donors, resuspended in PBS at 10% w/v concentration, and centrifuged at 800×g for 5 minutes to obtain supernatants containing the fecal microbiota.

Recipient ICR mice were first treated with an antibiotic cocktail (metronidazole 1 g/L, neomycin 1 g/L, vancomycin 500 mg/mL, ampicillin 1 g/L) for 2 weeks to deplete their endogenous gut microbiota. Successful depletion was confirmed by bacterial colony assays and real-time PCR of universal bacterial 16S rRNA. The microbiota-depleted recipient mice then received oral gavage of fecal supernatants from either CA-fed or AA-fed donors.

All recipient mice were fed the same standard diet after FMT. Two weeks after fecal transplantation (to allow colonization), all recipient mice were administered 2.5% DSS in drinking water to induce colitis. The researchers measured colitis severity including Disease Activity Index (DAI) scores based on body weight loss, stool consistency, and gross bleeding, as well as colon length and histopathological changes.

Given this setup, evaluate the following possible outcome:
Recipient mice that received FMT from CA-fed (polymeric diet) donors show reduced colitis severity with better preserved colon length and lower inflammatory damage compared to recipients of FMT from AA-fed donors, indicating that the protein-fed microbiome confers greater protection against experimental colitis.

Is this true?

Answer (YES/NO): NO